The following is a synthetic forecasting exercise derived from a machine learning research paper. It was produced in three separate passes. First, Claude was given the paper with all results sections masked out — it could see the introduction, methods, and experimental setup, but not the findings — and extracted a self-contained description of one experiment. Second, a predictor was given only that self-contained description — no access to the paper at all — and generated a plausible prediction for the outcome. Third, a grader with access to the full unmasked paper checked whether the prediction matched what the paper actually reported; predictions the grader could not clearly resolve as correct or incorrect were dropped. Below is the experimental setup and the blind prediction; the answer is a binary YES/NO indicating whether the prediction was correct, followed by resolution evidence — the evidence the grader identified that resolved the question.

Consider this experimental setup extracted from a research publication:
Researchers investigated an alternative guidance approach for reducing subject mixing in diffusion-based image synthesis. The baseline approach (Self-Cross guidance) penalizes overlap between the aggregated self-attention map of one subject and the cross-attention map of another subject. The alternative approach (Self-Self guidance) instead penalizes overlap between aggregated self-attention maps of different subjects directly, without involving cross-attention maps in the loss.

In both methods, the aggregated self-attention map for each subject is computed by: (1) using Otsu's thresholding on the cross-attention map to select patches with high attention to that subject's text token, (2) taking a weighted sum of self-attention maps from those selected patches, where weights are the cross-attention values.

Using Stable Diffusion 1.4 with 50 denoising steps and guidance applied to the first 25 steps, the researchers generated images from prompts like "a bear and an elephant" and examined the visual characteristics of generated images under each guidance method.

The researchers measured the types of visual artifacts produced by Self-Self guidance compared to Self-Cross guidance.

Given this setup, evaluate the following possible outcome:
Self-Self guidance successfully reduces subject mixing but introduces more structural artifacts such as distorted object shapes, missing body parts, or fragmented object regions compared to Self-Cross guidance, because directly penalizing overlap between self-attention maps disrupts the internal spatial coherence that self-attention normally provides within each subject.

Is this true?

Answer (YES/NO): NO